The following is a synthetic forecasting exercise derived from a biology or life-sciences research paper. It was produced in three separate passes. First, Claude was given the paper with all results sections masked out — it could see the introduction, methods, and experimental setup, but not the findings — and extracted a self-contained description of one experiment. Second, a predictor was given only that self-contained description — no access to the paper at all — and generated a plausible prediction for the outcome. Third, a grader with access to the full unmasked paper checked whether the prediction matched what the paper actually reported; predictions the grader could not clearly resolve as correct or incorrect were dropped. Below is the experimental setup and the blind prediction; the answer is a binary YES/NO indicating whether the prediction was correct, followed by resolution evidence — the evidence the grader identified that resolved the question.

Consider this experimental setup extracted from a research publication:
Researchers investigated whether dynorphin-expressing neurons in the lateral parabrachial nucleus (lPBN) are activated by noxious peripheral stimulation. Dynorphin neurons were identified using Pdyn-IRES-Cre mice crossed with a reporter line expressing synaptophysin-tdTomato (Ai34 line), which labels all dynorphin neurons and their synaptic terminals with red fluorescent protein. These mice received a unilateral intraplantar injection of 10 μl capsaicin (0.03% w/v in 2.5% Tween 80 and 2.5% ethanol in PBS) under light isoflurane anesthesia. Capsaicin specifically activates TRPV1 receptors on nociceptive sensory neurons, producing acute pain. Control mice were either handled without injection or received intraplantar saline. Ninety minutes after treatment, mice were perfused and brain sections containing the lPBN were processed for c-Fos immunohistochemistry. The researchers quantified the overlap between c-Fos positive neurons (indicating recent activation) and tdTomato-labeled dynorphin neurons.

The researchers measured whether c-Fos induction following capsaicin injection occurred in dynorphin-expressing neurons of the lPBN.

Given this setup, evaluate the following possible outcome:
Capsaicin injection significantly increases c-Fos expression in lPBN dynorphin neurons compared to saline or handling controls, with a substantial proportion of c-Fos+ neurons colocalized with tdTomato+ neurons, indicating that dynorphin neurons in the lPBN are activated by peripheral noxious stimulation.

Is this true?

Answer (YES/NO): YES